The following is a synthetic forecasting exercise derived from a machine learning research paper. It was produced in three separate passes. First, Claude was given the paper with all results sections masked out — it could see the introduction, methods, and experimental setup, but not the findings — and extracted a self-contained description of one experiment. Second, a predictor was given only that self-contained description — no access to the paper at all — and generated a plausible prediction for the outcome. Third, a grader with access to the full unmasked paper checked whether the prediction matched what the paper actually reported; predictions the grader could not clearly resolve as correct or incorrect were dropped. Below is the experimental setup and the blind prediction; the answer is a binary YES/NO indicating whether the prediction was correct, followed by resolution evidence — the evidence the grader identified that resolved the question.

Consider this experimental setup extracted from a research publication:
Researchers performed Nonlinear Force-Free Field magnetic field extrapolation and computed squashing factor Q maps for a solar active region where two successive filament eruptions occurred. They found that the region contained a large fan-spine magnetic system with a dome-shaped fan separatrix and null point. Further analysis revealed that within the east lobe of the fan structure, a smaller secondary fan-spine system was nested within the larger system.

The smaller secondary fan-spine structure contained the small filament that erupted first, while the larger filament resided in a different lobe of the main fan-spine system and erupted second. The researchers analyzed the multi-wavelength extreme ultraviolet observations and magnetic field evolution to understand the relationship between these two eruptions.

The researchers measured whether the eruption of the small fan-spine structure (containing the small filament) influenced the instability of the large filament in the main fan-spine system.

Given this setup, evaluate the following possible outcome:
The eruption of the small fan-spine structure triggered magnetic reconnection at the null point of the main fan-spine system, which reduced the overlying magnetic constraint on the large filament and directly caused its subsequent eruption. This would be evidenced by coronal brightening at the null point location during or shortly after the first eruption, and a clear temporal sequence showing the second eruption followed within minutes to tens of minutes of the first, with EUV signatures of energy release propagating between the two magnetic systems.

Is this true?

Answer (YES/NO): NO